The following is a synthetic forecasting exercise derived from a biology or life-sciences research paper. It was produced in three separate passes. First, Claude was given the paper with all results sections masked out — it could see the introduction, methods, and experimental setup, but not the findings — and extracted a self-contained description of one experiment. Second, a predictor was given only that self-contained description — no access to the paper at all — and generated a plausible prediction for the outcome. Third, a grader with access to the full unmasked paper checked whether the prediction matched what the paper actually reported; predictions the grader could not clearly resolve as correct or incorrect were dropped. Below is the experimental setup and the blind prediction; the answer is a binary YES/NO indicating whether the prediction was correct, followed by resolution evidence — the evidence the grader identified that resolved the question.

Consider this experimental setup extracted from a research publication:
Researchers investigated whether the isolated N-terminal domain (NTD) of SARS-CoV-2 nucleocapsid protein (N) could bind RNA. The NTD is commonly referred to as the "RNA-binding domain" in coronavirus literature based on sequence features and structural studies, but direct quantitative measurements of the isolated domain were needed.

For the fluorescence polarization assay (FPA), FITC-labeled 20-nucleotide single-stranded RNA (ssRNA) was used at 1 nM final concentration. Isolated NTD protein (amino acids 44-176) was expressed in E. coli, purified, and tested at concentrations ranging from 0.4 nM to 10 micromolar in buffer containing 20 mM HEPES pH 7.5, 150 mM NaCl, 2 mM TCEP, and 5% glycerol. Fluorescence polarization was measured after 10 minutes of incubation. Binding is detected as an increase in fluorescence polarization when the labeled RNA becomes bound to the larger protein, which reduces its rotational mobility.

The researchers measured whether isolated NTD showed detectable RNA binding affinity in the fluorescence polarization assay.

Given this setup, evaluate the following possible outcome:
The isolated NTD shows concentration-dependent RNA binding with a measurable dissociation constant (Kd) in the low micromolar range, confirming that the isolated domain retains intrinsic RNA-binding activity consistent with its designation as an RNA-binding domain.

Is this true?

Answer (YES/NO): NO